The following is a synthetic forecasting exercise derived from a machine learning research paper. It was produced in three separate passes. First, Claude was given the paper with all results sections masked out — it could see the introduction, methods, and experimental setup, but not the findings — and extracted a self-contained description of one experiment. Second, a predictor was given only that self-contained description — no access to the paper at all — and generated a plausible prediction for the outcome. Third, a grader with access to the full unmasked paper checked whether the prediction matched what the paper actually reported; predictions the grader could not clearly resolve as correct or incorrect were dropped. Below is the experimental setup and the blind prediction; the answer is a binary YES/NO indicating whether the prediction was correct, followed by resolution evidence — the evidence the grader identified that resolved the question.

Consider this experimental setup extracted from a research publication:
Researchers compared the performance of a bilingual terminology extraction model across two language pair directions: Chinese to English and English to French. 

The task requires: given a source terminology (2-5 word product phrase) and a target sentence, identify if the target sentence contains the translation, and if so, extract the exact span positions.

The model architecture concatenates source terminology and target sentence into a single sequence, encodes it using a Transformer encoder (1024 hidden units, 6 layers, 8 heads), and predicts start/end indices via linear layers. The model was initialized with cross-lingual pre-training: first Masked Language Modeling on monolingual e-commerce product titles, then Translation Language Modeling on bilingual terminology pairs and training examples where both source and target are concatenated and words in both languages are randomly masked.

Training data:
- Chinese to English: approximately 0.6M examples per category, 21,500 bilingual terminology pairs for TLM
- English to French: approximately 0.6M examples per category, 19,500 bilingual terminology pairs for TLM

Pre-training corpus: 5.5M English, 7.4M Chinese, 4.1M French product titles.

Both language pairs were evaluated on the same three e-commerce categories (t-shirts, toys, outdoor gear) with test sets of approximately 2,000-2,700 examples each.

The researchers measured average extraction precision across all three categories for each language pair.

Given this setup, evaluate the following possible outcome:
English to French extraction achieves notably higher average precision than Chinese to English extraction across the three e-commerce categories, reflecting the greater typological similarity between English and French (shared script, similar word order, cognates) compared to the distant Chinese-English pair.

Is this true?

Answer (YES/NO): NO